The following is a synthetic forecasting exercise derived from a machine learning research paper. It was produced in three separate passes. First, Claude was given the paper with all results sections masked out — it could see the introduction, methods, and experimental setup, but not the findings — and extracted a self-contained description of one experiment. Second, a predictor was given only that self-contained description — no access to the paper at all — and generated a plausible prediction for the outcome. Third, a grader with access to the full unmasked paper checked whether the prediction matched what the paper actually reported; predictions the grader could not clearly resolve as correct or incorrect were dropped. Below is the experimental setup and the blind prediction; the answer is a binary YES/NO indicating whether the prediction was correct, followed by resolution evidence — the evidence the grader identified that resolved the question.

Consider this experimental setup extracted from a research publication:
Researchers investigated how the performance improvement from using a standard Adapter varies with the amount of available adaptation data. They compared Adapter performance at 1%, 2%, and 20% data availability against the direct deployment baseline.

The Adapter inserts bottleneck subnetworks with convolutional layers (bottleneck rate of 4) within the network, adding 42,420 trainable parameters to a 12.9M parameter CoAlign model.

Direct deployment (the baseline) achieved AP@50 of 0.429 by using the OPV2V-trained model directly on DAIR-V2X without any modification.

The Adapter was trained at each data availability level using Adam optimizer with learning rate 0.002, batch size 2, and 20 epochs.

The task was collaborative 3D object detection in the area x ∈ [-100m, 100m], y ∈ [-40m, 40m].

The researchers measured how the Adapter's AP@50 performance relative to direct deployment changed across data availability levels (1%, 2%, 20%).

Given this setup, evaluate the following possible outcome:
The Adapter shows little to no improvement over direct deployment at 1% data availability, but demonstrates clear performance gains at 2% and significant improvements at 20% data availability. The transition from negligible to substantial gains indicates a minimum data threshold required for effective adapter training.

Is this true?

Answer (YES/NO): NO